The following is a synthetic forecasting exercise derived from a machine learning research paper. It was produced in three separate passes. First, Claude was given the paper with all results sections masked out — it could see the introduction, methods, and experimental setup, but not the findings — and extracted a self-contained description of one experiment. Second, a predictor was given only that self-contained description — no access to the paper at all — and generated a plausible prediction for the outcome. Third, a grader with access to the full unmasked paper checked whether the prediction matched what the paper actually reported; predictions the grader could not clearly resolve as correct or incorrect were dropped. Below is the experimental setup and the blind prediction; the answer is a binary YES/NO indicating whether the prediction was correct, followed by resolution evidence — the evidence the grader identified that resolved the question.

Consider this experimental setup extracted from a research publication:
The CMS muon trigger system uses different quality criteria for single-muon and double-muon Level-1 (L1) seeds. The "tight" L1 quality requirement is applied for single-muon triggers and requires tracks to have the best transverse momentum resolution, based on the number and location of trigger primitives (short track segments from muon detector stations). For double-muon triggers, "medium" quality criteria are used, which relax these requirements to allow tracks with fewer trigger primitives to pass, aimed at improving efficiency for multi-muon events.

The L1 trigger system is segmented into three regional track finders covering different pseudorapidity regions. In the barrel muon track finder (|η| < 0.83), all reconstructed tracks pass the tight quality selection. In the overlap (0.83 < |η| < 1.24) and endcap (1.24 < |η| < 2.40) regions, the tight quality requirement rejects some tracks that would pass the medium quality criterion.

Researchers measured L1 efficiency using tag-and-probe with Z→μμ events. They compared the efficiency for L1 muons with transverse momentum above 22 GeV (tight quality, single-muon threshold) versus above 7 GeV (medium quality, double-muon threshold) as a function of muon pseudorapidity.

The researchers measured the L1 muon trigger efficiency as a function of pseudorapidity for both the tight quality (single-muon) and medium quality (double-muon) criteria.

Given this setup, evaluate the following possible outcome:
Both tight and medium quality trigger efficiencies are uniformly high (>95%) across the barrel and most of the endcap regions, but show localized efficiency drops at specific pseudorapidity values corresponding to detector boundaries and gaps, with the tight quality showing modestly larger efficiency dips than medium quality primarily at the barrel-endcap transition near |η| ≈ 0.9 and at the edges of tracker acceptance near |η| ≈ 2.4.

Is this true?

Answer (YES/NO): NO